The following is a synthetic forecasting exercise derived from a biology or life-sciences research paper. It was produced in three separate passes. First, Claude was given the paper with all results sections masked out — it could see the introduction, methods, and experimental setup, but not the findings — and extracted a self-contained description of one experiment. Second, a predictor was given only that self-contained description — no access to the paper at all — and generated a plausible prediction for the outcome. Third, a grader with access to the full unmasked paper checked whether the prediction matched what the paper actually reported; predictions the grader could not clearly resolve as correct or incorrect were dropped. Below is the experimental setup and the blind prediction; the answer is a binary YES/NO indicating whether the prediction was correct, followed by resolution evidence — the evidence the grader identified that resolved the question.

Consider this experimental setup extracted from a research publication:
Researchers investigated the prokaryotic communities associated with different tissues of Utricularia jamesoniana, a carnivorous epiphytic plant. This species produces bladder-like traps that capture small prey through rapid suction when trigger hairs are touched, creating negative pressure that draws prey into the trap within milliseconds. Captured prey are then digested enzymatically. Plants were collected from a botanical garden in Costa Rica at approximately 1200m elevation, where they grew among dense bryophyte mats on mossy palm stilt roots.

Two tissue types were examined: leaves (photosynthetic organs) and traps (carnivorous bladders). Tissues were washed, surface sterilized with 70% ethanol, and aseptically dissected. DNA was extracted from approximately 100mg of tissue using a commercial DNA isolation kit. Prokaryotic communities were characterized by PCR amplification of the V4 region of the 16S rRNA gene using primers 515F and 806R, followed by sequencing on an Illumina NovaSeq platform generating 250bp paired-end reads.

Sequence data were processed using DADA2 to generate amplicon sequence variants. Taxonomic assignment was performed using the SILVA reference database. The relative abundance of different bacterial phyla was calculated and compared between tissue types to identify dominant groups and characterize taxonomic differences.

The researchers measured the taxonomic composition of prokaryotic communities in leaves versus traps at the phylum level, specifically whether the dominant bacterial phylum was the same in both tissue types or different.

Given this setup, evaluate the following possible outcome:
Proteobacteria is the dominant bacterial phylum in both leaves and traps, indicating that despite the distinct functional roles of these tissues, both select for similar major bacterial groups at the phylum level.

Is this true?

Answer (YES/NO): YES